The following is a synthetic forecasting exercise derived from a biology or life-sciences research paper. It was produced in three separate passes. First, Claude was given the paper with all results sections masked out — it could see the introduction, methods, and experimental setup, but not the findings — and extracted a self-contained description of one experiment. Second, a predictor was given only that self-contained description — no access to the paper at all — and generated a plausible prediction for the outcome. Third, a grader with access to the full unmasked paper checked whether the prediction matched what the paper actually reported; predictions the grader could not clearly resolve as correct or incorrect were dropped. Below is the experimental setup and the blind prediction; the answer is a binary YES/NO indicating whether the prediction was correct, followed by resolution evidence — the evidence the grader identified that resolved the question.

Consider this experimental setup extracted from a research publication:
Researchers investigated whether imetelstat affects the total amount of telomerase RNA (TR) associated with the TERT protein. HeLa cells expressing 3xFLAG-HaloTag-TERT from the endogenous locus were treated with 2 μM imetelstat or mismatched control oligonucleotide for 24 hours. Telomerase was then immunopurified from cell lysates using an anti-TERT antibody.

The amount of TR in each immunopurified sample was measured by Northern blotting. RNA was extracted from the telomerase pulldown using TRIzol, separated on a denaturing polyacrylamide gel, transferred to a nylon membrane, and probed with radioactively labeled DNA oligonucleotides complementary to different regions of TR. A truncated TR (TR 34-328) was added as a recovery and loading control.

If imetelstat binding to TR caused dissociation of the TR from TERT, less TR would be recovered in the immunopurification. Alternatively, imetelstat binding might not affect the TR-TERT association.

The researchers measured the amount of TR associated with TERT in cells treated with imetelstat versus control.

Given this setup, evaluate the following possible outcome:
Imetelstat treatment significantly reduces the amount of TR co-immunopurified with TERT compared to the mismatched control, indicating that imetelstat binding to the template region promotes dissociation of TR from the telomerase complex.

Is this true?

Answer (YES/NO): NO